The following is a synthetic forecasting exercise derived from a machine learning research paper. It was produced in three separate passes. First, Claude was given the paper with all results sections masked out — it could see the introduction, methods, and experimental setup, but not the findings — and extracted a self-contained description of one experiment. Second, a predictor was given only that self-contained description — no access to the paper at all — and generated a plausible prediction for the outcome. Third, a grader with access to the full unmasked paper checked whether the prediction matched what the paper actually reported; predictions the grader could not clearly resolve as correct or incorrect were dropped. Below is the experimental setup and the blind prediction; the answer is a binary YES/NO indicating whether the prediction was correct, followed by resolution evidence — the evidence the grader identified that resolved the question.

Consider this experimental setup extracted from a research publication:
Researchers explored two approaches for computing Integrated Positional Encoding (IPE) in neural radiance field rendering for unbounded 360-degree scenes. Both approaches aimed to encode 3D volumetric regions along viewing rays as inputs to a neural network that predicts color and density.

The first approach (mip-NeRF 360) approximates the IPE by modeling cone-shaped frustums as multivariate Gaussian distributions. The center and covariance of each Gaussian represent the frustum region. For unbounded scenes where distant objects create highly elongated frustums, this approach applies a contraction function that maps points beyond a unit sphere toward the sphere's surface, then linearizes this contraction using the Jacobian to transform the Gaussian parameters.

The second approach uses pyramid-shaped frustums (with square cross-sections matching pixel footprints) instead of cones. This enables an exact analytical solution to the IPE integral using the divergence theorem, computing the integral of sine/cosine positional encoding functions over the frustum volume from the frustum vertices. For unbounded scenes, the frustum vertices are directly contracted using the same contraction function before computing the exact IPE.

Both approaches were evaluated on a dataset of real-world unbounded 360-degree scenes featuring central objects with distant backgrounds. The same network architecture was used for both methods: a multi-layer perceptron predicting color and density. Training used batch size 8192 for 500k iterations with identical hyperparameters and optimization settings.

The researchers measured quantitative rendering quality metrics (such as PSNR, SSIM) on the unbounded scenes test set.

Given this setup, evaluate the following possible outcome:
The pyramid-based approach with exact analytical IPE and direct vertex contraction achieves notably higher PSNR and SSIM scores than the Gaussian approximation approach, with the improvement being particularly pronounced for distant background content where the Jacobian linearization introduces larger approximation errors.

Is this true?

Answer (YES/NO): NO